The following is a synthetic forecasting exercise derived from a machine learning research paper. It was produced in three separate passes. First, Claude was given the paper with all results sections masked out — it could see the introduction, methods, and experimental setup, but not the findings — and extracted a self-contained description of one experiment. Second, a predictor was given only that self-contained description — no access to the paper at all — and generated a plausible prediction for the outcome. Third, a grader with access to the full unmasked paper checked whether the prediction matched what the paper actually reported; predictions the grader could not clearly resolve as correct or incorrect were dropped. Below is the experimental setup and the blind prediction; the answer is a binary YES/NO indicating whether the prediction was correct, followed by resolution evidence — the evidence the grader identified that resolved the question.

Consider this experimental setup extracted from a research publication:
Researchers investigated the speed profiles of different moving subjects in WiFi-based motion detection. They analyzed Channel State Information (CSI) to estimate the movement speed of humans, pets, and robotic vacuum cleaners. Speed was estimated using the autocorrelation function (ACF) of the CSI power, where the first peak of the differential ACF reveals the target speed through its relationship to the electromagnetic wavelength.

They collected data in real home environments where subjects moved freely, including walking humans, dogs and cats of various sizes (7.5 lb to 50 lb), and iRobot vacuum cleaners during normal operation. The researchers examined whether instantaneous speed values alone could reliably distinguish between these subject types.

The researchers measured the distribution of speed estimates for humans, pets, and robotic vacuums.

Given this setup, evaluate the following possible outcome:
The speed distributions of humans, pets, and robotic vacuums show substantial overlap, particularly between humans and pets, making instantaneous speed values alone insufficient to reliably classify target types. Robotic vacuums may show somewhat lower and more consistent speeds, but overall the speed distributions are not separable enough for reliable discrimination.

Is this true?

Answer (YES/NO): YES